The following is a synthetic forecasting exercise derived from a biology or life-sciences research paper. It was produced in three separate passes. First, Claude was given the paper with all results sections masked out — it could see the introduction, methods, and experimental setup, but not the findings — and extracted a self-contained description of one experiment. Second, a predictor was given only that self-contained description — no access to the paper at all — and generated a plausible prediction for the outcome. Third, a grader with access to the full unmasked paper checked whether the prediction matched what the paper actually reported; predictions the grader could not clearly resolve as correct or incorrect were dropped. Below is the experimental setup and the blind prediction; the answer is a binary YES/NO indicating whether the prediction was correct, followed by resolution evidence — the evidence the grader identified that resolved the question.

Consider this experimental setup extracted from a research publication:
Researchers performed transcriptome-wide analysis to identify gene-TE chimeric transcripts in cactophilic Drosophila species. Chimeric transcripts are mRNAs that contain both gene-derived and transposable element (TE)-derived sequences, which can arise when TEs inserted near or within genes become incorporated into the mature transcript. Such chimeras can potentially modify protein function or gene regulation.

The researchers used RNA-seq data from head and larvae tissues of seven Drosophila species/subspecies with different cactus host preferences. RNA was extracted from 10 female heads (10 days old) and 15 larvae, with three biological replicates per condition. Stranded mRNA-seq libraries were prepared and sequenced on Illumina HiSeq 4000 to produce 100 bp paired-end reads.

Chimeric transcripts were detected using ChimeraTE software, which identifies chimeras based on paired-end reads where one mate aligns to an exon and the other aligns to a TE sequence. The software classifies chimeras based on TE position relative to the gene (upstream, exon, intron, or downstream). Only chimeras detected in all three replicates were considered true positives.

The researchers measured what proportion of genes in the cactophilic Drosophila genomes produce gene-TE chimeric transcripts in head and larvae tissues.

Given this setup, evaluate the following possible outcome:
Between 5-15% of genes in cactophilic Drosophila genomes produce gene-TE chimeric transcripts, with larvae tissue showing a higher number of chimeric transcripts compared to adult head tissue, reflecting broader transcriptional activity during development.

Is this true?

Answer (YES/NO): NO